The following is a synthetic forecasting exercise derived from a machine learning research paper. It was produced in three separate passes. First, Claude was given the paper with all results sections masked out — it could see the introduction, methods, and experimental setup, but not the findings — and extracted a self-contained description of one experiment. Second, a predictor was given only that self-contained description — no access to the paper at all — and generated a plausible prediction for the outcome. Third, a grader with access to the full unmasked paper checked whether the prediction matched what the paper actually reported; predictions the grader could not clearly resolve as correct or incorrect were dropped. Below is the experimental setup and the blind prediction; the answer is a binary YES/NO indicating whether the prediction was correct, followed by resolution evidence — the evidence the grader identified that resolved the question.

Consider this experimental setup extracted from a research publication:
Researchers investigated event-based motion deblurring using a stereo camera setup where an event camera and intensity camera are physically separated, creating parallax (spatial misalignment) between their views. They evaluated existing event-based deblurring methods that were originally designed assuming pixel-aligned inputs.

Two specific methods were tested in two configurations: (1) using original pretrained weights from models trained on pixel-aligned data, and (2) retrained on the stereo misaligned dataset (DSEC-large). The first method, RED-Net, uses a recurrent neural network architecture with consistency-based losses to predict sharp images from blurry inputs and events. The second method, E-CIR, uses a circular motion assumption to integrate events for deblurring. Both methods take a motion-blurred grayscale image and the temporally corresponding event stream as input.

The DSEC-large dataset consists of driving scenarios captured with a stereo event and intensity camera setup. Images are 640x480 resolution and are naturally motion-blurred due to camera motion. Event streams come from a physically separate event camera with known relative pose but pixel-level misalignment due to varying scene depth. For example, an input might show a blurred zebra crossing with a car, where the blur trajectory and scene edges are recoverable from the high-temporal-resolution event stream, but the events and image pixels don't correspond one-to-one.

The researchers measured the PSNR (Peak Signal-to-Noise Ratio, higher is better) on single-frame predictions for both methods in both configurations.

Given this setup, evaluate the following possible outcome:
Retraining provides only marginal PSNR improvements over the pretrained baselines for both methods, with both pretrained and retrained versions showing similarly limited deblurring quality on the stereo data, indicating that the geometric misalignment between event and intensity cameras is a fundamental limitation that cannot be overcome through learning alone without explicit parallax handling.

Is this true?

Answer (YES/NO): NO